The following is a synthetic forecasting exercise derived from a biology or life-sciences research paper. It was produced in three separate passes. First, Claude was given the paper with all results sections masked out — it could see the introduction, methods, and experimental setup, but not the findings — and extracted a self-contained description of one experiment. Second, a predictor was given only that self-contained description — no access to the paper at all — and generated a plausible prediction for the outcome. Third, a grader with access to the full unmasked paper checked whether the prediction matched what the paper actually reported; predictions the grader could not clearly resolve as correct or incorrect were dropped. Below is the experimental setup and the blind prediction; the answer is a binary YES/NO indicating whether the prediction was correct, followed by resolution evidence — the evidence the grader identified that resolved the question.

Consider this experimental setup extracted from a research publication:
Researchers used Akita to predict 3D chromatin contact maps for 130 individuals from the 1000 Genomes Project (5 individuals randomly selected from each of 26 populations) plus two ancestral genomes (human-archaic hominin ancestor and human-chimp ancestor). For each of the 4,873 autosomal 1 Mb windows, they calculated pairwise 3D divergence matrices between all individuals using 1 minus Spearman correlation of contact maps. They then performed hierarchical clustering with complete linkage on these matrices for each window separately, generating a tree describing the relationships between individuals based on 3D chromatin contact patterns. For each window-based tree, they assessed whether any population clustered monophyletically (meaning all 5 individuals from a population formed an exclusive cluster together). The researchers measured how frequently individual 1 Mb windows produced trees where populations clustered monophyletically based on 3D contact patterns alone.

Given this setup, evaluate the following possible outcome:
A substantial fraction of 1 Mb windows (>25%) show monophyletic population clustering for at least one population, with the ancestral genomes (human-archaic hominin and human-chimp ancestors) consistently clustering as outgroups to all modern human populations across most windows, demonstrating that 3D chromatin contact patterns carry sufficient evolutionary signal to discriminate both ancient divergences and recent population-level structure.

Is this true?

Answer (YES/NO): NO